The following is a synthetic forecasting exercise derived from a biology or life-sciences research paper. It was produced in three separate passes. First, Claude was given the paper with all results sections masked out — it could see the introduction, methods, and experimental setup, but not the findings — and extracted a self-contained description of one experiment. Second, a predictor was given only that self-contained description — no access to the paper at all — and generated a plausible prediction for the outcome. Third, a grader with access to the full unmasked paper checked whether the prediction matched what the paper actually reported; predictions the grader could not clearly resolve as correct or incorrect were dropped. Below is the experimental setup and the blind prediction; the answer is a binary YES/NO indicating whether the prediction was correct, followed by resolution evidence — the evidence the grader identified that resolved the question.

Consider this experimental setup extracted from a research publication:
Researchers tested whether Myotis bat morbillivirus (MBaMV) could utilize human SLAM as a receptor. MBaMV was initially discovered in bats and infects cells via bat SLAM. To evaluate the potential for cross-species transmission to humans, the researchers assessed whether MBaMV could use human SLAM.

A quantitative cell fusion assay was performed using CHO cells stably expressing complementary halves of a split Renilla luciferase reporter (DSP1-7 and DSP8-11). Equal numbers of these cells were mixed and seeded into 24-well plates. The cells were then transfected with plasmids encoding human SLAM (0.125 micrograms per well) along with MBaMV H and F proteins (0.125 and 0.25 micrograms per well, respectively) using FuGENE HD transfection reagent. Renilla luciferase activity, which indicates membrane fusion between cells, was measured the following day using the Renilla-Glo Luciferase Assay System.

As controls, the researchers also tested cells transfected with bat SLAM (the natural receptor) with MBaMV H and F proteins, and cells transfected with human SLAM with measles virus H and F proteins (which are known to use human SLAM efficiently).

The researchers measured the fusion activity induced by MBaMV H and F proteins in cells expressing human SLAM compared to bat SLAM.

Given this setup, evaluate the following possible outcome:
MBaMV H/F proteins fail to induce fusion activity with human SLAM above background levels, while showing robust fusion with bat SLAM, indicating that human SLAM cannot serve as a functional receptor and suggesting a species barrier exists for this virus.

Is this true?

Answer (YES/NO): YES